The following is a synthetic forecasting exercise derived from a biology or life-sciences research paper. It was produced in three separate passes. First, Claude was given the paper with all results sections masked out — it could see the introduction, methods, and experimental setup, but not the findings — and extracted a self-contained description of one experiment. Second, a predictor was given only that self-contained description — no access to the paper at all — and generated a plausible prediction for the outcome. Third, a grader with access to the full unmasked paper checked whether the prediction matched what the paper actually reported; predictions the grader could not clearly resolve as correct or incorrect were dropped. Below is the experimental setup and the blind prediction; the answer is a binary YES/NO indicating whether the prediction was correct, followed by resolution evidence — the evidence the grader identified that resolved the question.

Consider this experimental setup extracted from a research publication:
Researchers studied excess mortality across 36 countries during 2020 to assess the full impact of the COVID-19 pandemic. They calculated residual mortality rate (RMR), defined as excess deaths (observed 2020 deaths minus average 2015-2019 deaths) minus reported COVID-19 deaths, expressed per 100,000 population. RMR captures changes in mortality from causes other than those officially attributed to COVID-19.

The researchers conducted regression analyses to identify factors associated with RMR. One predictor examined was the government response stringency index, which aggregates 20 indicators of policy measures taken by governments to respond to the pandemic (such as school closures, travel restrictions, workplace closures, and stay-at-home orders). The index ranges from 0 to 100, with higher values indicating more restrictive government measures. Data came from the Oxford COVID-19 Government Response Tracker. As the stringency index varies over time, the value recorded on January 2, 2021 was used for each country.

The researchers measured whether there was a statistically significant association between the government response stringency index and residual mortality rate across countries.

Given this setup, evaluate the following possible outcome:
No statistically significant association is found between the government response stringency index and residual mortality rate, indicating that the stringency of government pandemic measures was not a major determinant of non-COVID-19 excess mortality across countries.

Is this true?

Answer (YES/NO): NO